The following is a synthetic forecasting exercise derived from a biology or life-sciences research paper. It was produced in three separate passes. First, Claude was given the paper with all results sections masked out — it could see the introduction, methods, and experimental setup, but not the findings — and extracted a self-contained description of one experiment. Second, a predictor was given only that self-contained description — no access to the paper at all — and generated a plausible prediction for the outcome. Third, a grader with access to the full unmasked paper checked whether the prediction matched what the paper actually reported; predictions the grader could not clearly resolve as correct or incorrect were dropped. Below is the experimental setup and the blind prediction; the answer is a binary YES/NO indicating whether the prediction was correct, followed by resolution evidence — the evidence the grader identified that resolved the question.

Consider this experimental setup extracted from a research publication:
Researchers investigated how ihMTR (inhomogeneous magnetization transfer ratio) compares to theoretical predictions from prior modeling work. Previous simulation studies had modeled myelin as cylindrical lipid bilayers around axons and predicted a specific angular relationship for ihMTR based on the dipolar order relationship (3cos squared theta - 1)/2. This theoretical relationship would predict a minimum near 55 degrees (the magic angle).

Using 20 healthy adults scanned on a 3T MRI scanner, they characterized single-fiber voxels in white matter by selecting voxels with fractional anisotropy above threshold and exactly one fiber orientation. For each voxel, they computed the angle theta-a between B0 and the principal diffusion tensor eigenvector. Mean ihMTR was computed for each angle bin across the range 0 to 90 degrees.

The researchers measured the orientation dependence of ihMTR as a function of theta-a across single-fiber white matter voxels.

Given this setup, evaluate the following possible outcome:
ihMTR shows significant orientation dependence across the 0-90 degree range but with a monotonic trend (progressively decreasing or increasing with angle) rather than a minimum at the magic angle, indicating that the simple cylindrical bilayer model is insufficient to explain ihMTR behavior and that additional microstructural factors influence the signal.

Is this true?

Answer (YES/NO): YES